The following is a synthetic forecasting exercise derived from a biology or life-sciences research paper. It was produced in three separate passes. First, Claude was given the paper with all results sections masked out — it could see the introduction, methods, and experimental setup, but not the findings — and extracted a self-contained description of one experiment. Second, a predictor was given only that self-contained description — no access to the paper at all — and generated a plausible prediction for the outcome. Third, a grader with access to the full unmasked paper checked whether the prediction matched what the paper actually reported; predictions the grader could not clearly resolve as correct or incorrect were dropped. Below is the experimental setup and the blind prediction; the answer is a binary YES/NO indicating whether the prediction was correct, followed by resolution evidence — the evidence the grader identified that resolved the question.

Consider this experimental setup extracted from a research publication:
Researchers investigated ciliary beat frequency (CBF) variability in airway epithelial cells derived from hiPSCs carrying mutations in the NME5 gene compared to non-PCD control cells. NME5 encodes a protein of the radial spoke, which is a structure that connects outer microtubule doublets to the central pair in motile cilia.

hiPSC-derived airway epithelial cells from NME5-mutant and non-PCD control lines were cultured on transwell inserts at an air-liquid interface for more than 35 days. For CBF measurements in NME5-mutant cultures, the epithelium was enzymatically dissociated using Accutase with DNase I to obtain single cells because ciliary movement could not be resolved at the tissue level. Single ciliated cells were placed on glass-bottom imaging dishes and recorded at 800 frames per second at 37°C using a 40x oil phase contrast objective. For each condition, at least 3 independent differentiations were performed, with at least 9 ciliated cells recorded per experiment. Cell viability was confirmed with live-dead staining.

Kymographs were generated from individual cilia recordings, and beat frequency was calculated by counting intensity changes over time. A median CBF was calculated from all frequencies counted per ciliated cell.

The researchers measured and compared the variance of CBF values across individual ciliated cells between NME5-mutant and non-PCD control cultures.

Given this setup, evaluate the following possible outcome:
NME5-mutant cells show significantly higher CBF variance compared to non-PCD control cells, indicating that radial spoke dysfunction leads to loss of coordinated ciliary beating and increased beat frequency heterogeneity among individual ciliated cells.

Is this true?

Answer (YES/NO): YES